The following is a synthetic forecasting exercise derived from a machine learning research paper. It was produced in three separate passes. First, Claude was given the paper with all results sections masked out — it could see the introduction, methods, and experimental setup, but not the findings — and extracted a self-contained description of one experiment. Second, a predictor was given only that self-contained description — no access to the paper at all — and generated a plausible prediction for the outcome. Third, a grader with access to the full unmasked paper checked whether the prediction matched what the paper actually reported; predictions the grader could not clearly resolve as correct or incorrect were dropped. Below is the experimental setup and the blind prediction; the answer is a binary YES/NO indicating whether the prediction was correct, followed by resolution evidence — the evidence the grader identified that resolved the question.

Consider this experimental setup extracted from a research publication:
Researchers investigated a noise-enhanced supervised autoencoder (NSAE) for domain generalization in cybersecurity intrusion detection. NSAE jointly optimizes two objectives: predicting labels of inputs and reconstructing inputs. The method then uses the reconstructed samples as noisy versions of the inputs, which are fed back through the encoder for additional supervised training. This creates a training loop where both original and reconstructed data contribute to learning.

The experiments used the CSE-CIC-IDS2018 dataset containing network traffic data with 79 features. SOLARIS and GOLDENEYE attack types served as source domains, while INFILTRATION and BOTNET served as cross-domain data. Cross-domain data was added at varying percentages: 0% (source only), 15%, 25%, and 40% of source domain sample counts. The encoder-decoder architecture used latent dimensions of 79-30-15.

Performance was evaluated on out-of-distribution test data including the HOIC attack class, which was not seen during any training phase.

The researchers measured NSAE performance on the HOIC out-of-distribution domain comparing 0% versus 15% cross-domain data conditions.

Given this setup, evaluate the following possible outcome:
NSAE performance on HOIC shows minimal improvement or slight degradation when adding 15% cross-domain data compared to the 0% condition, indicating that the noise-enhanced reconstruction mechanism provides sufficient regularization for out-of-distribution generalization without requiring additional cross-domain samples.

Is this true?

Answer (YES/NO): NO